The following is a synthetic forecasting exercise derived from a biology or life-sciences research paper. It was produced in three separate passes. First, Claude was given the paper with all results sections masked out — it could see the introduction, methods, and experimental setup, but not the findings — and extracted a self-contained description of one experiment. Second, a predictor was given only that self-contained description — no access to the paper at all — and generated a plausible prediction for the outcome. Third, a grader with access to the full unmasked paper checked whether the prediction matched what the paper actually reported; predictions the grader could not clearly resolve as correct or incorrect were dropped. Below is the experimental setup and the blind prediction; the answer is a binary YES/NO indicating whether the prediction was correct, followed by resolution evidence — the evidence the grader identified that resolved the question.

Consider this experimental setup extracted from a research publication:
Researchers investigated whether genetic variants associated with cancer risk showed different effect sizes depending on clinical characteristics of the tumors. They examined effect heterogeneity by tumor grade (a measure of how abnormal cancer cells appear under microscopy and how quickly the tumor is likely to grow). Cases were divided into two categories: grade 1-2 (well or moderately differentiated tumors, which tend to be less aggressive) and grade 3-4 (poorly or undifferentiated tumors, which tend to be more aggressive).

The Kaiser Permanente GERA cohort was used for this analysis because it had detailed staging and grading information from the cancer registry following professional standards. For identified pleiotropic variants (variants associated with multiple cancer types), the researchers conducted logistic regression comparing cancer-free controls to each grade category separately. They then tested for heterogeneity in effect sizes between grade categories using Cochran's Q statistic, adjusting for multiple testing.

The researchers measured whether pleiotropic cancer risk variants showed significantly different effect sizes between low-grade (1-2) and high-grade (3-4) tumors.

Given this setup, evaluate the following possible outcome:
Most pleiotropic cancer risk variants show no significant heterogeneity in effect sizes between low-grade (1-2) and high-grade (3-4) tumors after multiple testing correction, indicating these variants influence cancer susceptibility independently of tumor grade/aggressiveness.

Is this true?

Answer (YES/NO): YES